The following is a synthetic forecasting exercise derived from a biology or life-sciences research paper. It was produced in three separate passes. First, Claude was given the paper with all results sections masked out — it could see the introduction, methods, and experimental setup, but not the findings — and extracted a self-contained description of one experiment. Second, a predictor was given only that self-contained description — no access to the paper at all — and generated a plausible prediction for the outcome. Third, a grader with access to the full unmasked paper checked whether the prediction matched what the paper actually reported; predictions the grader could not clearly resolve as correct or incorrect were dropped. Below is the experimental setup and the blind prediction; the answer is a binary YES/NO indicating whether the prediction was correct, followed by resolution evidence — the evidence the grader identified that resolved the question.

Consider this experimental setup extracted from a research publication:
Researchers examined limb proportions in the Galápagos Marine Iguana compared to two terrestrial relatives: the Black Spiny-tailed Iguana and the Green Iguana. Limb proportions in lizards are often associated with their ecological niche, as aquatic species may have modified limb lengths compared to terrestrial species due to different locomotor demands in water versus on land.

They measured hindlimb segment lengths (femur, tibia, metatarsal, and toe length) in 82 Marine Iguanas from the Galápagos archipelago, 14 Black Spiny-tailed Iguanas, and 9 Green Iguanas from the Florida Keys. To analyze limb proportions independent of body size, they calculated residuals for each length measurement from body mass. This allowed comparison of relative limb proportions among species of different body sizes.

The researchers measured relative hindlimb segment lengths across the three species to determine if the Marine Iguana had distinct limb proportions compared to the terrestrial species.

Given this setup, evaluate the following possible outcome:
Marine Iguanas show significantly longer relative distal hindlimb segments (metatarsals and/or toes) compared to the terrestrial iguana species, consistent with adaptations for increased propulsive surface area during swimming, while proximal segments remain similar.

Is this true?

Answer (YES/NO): NO